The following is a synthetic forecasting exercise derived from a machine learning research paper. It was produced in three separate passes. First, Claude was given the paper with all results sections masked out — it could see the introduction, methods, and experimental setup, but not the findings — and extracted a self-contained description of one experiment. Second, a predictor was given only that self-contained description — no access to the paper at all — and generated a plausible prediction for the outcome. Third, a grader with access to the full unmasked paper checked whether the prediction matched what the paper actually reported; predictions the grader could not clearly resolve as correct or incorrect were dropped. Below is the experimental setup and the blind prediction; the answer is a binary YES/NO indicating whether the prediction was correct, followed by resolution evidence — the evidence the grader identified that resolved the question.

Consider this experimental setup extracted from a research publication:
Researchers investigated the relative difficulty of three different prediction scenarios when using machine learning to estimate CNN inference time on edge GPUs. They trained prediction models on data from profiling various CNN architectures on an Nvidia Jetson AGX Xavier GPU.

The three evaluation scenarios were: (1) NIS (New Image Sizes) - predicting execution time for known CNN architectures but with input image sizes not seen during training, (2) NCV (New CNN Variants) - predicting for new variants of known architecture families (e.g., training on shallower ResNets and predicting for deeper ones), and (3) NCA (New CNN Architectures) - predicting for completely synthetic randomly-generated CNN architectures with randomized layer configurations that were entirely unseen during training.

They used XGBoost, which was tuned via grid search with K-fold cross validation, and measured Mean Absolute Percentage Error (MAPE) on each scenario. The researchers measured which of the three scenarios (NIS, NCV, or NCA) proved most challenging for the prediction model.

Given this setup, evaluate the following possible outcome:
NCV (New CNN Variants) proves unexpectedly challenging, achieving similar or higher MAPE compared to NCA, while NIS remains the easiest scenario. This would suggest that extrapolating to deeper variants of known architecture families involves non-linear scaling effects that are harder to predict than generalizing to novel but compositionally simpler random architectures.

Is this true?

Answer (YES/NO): NO